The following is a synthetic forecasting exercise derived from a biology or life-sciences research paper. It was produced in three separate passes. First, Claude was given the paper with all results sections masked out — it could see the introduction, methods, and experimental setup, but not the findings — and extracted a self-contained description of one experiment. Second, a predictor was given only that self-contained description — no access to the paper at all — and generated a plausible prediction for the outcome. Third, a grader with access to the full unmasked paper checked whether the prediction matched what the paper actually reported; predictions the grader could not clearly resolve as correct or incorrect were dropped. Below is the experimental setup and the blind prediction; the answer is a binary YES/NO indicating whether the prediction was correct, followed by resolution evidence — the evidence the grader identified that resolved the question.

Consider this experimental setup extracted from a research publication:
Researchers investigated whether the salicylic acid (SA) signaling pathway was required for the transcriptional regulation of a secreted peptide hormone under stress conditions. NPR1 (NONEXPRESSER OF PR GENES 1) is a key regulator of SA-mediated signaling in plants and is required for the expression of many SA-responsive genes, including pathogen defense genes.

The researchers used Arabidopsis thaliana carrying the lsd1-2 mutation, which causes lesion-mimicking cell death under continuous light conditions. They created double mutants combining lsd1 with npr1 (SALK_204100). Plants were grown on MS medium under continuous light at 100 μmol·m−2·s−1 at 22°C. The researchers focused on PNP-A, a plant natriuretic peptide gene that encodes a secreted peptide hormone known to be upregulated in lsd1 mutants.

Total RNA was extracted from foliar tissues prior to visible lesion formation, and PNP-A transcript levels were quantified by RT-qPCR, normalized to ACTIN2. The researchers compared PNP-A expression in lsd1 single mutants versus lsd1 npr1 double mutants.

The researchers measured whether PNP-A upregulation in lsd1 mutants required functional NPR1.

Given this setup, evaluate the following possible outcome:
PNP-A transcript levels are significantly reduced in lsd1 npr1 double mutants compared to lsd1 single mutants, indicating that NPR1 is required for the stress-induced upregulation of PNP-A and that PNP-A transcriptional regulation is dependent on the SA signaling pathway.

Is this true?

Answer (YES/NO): YES